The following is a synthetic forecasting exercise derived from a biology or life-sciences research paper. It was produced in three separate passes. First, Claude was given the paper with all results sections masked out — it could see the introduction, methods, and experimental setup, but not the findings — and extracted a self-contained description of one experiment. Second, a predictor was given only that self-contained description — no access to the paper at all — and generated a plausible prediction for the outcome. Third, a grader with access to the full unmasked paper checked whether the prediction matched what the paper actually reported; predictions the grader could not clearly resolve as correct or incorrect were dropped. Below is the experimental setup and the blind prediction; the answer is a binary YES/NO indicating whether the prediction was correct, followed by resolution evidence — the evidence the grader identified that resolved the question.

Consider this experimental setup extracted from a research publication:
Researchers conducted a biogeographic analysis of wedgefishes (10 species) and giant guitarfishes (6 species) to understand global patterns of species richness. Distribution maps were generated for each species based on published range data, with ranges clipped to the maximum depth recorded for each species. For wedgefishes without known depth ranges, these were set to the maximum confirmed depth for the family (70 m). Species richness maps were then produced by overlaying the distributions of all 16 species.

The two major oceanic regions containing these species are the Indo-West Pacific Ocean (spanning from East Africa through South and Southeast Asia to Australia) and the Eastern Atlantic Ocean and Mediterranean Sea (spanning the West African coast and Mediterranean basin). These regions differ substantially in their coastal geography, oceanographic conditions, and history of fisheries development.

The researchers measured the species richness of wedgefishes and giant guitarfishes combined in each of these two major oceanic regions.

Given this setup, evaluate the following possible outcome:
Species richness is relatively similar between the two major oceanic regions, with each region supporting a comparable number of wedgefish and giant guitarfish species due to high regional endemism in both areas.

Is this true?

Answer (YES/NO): NO